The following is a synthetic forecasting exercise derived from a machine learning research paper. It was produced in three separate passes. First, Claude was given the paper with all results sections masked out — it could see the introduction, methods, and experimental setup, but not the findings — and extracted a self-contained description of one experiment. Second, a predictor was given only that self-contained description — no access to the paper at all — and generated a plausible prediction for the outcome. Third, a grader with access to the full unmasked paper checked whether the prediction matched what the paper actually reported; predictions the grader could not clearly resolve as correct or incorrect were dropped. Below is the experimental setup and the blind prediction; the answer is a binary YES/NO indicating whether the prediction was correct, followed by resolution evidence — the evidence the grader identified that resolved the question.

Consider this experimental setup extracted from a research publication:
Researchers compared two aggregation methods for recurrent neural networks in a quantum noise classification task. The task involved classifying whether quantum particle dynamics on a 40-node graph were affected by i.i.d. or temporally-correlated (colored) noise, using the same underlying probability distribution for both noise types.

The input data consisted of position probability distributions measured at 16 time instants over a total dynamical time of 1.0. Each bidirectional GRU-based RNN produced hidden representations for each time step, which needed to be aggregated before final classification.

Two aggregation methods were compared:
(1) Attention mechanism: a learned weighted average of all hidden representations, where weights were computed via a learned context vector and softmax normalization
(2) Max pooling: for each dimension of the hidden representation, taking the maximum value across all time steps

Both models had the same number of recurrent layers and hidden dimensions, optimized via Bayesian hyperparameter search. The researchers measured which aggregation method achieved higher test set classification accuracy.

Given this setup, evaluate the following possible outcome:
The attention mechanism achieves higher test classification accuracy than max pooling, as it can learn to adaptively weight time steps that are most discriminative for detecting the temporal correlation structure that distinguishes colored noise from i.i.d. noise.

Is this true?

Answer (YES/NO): NO